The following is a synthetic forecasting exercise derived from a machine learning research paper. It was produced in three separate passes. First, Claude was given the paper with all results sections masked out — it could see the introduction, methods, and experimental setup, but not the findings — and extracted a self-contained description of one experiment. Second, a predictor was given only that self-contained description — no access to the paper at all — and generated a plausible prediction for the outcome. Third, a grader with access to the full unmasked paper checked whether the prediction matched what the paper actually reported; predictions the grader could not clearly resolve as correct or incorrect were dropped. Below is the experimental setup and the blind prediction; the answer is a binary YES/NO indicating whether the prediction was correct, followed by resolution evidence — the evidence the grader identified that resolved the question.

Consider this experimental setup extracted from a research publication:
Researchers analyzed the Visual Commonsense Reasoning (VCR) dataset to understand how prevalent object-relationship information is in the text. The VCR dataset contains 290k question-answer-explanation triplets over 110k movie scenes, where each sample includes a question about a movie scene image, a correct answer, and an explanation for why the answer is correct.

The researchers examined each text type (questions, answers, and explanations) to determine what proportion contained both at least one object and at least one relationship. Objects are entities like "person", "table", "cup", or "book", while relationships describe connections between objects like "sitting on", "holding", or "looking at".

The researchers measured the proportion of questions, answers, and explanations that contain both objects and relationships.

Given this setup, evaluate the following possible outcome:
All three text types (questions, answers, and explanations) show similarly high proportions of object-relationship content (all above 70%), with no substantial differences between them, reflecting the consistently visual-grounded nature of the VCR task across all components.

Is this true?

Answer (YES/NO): YES